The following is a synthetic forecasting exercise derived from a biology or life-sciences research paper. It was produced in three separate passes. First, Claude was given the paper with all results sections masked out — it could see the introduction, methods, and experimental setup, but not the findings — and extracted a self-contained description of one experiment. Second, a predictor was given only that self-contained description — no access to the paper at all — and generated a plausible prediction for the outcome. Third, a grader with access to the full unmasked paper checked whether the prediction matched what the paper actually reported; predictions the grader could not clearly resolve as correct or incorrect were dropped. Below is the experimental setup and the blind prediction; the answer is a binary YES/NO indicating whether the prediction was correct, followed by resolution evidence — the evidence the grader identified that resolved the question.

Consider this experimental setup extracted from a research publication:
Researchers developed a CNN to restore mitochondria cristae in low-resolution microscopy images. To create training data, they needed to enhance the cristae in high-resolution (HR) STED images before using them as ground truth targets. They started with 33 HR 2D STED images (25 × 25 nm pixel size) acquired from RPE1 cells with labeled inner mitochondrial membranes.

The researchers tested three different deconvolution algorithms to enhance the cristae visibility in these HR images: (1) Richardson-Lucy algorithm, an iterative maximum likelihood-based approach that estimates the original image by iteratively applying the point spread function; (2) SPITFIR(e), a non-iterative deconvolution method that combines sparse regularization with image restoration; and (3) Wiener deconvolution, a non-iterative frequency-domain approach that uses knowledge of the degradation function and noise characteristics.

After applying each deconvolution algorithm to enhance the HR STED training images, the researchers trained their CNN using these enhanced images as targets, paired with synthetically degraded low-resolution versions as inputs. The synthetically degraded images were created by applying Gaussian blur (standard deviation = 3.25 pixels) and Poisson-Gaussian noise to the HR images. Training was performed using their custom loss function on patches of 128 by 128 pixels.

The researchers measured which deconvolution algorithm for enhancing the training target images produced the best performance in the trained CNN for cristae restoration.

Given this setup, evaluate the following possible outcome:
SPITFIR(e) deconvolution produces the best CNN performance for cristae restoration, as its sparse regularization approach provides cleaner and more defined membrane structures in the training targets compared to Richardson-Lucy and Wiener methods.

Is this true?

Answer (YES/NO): NO